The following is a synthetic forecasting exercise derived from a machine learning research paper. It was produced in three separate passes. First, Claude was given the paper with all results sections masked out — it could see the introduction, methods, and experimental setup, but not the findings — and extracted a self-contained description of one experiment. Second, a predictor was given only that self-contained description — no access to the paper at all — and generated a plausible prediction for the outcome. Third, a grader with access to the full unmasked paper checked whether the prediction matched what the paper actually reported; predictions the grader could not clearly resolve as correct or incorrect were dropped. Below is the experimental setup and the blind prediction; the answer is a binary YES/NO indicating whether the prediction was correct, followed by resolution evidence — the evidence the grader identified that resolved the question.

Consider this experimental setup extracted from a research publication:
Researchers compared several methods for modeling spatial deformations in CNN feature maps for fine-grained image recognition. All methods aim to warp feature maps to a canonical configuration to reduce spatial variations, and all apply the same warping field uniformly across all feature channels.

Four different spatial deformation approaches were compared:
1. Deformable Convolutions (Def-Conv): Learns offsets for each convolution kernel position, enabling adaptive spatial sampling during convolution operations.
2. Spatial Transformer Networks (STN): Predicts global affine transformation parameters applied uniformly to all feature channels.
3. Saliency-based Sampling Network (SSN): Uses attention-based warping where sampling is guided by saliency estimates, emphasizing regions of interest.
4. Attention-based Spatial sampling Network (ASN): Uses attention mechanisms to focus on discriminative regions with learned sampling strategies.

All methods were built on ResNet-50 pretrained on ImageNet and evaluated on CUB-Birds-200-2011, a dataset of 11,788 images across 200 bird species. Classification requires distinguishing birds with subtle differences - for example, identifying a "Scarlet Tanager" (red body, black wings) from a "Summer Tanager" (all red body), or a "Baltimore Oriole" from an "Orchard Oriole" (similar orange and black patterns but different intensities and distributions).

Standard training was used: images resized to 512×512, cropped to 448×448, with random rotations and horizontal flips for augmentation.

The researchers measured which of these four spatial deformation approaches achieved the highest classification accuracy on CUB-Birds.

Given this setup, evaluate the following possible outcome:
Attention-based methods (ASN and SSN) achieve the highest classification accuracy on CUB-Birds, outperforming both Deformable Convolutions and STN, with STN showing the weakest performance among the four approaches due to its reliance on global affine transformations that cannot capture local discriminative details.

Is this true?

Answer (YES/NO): YES